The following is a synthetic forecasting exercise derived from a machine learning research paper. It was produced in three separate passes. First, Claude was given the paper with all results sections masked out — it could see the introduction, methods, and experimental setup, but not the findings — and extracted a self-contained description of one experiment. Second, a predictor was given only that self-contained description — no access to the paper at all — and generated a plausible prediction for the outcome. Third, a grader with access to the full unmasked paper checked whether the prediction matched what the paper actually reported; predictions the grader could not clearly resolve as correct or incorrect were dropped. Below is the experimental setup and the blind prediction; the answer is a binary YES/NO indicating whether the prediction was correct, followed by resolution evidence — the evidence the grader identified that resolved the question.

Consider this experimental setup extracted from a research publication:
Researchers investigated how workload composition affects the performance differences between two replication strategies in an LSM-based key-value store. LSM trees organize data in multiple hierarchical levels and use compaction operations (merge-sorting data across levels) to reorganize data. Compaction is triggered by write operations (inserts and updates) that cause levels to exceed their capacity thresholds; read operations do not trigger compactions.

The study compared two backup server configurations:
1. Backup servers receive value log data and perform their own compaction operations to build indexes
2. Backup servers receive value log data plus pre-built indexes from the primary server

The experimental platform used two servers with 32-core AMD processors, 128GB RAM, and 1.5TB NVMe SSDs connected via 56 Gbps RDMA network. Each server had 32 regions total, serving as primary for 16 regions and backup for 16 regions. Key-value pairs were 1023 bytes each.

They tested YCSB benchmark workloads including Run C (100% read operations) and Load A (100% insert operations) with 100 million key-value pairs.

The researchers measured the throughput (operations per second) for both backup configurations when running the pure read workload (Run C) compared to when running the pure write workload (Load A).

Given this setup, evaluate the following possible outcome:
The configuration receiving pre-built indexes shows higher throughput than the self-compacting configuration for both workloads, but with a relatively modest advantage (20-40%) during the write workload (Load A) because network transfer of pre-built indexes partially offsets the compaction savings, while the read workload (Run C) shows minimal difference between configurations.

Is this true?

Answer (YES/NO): NO